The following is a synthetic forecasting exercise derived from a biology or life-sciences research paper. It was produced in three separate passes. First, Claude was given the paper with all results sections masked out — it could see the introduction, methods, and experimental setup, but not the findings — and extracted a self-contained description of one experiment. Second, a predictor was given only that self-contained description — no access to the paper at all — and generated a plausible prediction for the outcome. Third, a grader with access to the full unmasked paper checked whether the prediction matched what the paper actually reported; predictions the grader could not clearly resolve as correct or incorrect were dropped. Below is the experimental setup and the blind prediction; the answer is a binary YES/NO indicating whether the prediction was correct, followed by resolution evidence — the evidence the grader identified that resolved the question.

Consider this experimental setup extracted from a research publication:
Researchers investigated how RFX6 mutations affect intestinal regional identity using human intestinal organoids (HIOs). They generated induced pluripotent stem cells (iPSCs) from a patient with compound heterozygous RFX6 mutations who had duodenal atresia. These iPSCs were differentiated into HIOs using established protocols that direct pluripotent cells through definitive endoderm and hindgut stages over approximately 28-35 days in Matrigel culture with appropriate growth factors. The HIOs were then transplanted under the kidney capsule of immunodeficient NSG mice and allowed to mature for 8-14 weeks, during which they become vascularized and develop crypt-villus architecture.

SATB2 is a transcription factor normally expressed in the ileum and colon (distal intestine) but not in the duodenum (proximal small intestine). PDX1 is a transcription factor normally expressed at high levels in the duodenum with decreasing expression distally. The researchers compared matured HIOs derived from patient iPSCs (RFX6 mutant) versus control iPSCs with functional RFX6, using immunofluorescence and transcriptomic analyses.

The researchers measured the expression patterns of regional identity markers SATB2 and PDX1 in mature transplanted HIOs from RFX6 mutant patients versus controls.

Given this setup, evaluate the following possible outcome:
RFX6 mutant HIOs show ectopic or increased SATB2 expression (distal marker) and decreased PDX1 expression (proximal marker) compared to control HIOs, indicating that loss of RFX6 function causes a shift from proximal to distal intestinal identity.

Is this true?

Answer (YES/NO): YES